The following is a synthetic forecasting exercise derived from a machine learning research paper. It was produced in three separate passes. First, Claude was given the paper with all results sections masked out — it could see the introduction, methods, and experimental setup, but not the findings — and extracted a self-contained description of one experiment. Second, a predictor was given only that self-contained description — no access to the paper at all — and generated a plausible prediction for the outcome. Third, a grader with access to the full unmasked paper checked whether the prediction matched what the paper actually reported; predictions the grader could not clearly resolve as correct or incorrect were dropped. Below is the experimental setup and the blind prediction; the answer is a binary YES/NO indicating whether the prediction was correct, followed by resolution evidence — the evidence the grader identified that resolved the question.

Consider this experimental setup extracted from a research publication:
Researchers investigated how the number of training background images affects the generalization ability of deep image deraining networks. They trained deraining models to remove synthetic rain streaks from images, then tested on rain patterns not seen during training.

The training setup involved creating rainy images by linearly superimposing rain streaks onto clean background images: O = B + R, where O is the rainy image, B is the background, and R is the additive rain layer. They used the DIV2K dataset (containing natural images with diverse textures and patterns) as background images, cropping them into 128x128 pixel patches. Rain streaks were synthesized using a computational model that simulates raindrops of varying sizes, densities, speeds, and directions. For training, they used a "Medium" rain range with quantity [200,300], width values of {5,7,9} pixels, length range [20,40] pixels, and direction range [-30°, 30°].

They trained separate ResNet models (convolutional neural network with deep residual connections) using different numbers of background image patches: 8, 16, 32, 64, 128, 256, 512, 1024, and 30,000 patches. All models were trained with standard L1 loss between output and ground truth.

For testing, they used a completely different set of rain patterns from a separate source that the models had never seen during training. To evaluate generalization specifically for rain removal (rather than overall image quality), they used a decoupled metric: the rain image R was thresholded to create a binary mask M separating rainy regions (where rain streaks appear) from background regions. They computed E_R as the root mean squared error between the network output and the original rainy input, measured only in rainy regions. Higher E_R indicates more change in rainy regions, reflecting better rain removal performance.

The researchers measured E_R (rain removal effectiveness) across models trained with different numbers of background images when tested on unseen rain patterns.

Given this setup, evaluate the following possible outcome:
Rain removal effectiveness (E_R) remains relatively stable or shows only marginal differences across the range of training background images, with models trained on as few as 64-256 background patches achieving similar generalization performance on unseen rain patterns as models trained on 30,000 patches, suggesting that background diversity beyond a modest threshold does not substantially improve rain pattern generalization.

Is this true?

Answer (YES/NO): NO